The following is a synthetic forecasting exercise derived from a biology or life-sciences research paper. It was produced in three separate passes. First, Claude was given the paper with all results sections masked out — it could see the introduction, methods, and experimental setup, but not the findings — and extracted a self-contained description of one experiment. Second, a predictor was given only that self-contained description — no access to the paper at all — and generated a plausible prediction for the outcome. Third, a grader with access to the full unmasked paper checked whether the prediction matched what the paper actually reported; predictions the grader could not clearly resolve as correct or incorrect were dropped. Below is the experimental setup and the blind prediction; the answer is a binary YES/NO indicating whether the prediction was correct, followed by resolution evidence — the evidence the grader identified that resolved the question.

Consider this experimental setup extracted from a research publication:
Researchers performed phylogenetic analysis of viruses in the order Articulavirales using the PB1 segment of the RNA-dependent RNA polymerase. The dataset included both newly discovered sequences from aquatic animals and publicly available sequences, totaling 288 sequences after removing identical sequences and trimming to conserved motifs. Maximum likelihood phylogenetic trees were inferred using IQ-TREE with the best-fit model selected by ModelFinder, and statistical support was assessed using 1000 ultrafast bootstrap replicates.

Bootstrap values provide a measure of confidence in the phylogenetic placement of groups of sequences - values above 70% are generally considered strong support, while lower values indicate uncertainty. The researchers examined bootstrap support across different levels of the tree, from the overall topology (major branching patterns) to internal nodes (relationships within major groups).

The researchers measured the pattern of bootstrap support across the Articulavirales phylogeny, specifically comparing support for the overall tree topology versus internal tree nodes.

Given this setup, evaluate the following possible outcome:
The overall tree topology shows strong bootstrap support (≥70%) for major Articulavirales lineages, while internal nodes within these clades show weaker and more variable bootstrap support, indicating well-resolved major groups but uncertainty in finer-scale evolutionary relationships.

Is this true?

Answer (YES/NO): YES